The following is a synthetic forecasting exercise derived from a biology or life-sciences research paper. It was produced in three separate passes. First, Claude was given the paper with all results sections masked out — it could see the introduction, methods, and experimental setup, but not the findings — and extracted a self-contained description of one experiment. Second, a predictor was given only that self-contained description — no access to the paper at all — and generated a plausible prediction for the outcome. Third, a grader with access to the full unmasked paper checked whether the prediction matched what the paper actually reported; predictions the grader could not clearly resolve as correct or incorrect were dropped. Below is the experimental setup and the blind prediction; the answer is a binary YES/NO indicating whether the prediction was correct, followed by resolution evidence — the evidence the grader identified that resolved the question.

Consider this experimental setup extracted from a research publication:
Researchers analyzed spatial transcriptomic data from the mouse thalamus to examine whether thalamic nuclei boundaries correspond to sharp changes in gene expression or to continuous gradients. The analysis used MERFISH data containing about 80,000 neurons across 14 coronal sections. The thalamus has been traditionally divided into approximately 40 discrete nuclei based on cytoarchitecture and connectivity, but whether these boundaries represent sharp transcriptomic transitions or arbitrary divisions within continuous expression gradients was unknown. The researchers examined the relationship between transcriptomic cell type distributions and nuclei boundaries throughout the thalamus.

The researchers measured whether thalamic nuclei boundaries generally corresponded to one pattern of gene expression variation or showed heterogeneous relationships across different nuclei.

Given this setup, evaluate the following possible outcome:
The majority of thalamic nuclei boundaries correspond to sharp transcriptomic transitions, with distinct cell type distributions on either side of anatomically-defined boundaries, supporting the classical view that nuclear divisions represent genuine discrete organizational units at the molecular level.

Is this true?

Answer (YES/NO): NO